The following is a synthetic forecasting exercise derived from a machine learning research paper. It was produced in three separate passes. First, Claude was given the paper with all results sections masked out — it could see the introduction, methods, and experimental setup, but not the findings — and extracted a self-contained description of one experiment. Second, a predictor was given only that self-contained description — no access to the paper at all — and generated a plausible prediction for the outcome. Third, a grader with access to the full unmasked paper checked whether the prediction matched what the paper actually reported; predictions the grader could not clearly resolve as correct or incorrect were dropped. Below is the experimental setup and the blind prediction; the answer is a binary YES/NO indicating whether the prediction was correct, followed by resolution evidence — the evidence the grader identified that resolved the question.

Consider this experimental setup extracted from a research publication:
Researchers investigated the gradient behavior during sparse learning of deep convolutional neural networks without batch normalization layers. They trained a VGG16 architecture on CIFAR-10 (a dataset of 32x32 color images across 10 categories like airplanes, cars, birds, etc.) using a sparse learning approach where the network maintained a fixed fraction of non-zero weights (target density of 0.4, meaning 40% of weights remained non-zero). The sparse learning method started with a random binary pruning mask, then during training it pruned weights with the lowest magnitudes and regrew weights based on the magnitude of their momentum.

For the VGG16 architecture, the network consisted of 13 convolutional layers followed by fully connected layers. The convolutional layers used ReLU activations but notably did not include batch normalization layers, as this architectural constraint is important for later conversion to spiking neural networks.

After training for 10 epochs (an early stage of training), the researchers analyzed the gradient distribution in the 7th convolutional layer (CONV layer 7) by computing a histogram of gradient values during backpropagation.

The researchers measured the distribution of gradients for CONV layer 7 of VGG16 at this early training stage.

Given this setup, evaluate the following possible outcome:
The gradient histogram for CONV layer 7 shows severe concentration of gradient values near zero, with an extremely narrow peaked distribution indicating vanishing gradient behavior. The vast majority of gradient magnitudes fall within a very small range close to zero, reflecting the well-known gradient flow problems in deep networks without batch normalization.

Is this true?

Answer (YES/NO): NO